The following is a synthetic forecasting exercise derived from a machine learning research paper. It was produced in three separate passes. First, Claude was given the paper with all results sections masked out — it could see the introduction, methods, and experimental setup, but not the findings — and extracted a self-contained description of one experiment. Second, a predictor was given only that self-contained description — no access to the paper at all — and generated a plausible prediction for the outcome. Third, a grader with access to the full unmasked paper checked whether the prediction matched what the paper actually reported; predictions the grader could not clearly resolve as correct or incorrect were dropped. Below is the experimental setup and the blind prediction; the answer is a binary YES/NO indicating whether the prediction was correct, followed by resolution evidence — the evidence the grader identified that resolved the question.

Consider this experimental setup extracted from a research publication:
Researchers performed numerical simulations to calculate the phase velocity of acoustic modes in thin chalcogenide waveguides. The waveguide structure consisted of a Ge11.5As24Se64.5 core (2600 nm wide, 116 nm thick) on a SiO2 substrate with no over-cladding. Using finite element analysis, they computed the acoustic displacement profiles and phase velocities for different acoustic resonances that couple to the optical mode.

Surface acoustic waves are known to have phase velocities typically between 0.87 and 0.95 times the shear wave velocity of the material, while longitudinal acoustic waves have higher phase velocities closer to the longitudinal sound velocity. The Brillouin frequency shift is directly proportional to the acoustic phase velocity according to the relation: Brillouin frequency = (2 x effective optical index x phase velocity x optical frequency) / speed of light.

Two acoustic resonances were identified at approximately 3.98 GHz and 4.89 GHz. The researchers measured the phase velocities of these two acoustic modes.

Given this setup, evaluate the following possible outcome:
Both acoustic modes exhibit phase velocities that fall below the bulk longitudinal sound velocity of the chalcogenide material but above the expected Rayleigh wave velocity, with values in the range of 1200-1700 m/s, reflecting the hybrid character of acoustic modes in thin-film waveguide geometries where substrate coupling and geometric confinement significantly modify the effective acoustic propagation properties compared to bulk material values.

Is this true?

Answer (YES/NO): NO